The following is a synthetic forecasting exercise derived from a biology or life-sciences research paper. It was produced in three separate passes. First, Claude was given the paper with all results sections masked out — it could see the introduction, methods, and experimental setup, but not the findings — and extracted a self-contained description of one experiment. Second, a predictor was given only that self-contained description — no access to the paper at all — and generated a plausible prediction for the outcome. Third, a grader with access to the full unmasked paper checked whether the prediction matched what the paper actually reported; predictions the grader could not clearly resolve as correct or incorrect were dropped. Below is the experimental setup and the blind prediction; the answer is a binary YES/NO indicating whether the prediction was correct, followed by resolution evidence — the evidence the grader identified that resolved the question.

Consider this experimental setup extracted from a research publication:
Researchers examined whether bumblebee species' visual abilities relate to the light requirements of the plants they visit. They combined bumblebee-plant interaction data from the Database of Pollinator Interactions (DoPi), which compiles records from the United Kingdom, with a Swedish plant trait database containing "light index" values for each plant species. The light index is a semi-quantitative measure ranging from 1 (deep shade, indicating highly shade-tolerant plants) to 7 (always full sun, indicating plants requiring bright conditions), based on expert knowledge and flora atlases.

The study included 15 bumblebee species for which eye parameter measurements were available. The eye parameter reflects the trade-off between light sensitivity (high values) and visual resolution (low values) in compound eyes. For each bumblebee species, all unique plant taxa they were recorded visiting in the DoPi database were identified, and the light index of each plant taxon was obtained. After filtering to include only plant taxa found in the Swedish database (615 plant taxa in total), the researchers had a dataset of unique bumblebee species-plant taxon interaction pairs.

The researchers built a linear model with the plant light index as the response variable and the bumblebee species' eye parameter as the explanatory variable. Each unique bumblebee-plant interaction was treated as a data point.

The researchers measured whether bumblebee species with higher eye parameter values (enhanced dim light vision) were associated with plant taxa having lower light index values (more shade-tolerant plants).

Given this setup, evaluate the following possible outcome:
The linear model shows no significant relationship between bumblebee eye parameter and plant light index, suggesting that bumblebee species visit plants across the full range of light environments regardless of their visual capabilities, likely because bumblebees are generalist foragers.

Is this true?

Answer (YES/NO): NO